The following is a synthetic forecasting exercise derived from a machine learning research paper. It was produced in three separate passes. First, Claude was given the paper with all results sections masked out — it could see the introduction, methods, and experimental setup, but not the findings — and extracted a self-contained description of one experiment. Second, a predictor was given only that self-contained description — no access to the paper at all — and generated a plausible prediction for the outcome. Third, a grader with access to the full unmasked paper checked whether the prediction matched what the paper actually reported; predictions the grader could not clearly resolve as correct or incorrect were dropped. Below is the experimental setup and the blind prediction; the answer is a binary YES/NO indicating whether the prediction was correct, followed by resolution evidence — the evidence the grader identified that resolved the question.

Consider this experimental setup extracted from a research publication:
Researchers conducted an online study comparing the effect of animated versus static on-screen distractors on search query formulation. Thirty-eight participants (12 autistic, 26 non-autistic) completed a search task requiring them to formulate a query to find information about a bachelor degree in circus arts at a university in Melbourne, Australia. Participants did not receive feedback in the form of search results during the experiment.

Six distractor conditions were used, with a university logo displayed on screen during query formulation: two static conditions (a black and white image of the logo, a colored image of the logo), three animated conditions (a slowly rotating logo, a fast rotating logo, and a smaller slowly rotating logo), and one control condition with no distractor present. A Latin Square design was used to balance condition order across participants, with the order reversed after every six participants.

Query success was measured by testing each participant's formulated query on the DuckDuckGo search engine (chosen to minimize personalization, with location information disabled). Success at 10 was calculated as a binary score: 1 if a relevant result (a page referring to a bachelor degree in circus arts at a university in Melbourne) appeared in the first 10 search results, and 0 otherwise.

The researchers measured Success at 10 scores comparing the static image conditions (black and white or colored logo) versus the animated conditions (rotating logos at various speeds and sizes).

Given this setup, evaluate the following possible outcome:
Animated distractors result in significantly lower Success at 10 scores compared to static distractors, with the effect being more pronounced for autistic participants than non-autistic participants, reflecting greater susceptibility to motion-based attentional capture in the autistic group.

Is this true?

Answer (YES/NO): NO